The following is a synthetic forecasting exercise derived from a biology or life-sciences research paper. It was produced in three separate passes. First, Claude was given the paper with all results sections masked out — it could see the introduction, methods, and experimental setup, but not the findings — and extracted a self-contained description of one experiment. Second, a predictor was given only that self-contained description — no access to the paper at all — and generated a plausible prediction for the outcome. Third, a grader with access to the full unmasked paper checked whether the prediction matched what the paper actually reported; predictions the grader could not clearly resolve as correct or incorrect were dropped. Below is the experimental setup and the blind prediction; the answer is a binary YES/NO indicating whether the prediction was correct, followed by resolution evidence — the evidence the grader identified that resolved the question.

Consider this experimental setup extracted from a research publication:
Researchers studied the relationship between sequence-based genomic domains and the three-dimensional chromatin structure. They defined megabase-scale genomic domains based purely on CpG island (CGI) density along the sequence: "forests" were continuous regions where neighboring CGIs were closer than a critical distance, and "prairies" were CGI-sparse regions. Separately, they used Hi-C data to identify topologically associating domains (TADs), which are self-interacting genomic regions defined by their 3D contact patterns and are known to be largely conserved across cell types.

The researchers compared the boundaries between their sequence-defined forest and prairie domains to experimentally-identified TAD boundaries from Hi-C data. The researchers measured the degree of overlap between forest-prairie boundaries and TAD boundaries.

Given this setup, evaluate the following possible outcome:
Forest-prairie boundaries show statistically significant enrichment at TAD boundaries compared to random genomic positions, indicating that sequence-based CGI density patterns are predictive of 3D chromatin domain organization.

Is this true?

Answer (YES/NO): YES